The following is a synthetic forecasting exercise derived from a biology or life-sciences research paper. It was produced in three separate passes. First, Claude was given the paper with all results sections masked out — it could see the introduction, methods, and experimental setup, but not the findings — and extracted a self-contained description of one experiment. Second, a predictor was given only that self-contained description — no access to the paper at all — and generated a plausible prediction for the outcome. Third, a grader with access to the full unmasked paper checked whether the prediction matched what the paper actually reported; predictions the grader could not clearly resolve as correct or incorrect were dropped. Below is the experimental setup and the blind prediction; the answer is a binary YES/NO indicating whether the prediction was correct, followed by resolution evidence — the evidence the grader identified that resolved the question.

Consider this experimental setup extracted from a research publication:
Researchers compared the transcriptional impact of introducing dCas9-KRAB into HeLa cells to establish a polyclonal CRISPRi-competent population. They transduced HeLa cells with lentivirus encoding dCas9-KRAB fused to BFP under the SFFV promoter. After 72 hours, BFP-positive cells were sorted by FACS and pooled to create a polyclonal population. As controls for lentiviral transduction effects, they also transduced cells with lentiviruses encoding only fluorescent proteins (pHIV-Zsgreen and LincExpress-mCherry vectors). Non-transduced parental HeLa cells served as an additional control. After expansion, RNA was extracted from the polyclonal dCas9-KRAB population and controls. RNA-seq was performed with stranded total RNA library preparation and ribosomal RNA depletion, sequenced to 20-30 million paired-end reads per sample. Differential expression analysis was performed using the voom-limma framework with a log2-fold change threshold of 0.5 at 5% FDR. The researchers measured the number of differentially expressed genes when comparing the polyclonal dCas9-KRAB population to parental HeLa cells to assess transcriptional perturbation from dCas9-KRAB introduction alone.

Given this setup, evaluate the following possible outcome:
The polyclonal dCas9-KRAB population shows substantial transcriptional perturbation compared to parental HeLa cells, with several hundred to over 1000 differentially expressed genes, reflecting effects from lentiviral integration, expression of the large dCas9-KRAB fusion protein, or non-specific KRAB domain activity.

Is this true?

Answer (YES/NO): NO